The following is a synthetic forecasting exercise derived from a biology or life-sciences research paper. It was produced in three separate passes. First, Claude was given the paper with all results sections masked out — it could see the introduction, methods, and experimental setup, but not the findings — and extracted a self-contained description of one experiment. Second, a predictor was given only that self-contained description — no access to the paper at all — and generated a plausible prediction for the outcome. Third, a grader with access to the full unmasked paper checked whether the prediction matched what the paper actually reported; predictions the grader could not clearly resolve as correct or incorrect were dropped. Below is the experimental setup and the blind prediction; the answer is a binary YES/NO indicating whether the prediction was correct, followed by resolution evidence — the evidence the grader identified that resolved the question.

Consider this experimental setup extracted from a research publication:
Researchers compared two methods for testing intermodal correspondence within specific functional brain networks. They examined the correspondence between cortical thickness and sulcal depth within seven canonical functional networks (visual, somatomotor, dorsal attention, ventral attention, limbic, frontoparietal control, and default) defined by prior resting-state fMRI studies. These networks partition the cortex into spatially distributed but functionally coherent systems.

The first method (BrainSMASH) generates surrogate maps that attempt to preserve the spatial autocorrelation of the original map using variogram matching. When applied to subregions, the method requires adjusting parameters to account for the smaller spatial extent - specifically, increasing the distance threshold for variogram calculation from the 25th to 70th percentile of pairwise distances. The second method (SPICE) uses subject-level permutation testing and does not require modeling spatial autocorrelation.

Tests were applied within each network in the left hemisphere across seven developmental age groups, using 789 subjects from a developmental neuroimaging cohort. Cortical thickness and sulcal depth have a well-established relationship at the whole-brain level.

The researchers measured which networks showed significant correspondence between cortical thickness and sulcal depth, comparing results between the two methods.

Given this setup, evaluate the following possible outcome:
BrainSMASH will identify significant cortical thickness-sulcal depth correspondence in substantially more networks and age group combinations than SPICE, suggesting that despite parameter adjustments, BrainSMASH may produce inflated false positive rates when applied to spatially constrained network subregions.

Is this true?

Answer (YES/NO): NO